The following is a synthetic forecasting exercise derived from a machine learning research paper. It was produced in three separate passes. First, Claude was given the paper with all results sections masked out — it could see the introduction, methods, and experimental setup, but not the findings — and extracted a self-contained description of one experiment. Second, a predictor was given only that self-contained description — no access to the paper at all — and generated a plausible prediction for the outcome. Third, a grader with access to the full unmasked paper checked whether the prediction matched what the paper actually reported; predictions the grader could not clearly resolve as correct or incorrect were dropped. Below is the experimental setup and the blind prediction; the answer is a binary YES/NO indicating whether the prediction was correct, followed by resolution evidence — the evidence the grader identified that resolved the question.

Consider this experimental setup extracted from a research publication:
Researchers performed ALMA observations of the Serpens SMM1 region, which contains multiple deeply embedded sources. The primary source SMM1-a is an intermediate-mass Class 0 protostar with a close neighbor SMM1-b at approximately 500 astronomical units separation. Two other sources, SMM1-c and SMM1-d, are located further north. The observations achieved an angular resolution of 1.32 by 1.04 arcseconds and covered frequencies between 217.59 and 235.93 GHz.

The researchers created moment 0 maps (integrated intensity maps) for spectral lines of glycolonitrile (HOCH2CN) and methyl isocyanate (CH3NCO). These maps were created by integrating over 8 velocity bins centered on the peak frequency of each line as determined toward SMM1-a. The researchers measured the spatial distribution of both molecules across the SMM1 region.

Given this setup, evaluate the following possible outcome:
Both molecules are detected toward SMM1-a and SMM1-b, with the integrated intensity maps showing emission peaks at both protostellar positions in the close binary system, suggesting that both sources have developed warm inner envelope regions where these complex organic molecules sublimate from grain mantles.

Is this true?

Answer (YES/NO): NO